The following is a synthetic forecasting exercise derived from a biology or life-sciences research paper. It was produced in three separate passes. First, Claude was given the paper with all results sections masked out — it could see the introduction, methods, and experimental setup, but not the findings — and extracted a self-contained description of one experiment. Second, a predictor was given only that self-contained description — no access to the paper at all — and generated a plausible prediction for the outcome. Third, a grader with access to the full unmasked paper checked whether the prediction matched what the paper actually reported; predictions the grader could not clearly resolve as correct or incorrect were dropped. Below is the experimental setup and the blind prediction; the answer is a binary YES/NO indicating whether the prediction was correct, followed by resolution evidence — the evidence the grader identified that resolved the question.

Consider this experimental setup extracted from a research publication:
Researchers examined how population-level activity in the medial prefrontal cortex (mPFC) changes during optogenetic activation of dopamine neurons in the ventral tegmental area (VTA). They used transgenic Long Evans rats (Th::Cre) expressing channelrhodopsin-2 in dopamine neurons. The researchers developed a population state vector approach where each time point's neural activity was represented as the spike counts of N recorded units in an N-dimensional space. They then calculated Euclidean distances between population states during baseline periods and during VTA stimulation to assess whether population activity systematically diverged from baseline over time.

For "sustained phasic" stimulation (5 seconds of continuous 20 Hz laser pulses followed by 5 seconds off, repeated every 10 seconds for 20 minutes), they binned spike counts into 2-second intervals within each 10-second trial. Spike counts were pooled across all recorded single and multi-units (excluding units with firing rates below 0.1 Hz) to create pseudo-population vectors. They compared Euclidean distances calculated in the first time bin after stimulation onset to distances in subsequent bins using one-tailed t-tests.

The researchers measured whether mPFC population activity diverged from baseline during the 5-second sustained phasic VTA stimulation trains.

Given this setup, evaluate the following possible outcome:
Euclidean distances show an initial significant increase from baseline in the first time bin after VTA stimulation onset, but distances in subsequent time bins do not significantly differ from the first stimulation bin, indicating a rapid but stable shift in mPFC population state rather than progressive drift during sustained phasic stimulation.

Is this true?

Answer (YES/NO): NO